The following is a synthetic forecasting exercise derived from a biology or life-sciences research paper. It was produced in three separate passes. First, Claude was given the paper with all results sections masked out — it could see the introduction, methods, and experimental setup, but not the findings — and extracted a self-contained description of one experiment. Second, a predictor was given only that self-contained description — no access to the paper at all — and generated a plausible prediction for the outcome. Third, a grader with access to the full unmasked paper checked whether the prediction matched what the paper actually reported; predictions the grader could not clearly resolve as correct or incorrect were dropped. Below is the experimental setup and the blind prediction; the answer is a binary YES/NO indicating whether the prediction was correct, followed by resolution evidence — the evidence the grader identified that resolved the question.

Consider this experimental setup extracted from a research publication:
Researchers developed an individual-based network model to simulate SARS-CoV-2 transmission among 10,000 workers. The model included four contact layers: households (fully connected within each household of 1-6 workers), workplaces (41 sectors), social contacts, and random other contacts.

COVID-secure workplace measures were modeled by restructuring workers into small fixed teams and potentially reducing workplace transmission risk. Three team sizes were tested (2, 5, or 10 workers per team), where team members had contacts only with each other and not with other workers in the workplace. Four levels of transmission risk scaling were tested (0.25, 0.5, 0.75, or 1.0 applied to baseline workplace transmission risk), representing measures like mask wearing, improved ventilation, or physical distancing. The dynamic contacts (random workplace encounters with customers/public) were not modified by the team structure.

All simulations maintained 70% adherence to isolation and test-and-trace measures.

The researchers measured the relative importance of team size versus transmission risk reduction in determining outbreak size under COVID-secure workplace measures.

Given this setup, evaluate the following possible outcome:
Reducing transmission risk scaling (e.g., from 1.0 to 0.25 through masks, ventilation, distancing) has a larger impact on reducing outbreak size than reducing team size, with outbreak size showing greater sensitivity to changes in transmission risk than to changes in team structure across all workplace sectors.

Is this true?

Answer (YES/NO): YES